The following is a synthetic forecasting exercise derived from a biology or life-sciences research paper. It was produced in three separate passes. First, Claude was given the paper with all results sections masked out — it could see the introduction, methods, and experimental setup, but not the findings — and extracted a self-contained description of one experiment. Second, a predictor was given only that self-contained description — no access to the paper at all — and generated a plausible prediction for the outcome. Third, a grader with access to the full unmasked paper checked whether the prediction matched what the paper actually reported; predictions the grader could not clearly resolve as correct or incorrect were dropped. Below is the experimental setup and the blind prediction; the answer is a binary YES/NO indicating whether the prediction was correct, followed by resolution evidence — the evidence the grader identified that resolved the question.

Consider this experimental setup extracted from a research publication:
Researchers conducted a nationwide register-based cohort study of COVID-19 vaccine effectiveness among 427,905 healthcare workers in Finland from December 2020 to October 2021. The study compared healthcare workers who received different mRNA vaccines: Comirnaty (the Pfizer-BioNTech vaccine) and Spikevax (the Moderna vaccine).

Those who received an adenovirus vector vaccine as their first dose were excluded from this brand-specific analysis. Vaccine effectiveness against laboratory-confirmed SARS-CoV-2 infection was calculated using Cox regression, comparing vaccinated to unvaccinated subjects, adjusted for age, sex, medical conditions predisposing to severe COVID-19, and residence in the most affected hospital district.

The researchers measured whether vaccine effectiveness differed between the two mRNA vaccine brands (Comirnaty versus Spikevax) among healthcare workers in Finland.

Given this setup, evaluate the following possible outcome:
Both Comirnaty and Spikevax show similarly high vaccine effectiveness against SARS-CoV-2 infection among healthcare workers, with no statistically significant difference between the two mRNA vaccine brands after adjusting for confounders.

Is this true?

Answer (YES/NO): YES